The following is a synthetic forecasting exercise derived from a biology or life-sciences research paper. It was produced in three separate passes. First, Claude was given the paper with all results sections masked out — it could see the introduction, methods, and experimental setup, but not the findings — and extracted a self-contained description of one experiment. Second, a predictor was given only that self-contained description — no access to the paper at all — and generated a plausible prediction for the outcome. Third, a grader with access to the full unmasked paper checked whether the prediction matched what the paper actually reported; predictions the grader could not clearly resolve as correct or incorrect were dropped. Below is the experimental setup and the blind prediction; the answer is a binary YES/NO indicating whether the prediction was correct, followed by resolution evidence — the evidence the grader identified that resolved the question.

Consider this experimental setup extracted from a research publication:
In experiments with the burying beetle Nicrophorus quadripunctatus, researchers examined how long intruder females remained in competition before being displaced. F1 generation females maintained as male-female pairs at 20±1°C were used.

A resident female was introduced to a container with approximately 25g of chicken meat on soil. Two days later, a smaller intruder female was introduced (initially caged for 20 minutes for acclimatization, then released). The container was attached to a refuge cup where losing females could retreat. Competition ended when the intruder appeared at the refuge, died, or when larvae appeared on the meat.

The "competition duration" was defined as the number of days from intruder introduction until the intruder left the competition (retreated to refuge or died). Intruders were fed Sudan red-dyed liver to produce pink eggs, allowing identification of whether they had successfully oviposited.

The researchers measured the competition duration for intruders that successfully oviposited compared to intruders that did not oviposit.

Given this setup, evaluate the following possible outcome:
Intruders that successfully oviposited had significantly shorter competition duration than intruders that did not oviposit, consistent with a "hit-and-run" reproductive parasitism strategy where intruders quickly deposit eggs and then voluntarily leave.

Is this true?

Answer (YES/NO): NO